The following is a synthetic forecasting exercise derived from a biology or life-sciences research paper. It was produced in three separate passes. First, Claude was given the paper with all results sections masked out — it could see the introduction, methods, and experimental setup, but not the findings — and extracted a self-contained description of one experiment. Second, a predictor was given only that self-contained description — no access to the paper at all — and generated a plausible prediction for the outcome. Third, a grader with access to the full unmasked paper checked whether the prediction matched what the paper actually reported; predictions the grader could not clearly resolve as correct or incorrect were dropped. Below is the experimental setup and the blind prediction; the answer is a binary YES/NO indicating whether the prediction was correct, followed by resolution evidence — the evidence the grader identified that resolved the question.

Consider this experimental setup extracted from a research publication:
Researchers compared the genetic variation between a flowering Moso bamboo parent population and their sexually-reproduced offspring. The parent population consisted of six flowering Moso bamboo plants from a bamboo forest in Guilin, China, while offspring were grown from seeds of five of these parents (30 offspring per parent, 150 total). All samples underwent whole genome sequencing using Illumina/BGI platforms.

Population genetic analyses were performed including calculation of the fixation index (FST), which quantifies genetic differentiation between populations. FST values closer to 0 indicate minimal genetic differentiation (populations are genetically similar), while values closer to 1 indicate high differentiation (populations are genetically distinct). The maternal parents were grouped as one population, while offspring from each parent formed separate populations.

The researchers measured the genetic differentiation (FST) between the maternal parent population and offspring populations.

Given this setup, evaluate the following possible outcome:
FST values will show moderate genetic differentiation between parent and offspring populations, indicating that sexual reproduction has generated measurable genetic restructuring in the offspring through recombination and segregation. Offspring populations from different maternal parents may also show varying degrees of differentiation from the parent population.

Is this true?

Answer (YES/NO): NO